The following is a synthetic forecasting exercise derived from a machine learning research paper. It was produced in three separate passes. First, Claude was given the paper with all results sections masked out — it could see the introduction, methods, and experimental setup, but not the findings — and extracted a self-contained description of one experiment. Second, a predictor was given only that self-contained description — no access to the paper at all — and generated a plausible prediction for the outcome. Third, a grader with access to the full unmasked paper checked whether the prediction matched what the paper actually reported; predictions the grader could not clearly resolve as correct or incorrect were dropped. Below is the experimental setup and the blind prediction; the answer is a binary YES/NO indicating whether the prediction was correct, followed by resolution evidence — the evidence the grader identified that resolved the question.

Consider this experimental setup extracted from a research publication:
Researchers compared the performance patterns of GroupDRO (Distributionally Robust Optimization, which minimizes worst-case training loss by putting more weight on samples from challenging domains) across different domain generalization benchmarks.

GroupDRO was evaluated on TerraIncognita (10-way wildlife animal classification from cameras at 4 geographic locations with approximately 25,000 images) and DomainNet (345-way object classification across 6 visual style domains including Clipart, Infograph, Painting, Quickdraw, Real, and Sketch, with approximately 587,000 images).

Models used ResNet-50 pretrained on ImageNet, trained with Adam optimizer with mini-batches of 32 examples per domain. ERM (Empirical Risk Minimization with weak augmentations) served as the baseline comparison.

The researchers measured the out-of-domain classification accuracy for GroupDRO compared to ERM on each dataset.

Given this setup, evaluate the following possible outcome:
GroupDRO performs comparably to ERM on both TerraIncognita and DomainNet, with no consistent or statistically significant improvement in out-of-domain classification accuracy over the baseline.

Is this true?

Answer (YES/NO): NO